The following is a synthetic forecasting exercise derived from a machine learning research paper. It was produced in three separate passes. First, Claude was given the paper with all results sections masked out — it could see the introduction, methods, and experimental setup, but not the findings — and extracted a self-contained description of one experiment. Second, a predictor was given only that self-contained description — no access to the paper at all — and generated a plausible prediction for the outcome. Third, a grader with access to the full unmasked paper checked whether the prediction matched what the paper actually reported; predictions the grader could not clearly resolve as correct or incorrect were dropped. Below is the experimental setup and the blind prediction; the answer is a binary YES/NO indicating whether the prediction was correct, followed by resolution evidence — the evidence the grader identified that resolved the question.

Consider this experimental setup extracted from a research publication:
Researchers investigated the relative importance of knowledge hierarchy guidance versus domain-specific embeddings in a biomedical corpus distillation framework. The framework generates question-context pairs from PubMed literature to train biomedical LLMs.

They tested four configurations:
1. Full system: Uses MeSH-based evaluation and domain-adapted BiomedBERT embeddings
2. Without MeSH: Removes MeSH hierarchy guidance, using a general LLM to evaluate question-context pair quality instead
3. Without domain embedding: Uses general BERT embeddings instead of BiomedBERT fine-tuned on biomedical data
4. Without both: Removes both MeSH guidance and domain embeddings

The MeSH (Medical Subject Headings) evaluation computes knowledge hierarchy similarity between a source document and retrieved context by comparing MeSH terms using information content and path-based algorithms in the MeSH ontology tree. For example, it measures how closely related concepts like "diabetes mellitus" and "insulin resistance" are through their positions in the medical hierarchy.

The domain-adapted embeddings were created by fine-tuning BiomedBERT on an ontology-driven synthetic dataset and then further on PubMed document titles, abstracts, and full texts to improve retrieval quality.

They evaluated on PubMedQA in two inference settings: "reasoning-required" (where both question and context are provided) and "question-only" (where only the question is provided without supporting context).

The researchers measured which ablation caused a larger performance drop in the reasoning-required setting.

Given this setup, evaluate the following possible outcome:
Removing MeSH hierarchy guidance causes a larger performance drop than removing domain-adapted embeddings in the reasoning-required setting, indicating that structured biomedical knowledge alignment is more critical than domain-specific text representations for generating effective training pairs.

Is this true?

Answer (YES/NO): YES